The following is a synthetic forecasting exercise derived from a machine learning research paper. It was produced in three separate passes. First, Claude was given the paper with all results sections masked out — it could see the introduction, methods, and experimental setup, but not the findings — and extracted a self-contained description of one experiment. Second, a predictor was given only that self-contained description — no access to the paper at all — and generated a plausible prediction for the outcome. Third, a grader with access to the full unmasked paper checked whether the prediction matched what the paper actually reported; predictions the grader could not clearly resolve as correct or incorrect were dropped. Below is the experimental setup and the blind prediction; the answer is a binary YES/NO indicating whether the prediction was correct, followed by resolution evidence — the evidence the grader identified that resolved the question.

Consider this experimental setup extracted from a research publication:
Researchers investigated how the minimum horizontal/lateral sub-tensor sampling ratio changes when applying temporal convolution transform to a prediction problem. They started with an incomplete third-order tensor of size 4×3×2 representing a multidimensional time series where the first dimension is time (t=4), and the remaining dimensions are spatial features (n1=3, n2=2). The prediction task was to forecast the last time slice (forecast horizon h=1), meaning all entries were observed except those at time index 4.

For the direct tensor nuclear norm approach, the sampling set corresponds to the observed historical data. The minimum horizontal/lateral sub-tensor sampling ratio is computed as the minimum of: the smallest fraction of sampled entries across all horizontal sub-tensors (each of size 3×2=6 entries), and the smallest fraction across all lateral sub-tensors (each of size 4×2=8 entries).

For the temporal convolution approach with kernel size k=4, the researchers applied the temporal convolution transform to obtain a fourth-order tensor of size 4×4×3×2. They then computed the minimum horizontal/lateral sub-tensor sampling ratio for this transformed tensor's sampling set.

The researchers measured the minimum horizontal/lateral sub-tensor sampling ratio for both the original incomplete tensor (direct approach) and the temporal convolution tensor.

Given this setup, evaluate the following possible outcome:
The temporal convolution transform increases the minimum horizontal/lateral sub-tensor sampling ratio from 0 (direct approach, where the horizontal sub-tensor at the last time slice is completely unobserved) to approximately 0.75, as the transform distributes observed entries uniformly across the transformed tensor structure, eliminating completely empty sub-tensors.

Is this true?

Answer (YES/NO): YES